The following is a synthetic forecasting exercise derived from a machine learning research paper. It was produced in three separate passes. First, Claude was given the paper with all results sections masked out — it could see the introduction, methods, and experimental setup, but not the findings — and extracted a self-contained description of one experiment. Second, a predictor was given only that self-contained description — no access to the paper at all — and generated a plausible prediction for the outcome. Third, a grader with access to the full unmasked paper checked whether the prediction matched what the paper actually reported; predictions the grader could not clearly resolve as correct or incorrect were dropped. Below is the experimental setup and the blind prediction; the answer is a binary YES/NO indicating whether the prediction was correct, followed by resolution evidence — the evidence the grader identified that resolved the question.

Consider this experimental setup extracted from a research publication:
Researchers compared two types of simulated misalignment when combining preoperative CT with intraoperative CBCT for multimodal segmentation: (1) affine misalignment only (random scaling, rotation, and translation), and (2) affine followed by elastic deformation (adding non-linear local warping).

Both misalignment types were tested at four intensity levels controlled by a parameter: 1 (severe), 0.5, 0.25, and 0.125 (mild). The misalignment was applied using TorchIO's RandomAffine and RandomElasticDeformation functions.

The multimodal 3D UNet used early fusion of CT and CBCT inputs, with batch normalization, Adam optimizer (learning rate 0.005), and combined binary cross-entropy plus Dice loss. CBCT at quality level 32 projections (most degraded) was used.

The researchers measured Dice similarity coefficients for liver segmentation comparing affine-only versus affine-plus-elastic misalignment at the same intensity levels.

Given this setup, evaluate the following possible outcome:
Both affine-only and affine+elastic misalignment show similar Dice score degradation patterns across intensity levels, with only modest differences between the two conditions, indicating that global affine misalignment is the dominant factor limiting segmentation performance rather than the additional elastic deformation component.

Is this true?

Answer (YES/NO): NO